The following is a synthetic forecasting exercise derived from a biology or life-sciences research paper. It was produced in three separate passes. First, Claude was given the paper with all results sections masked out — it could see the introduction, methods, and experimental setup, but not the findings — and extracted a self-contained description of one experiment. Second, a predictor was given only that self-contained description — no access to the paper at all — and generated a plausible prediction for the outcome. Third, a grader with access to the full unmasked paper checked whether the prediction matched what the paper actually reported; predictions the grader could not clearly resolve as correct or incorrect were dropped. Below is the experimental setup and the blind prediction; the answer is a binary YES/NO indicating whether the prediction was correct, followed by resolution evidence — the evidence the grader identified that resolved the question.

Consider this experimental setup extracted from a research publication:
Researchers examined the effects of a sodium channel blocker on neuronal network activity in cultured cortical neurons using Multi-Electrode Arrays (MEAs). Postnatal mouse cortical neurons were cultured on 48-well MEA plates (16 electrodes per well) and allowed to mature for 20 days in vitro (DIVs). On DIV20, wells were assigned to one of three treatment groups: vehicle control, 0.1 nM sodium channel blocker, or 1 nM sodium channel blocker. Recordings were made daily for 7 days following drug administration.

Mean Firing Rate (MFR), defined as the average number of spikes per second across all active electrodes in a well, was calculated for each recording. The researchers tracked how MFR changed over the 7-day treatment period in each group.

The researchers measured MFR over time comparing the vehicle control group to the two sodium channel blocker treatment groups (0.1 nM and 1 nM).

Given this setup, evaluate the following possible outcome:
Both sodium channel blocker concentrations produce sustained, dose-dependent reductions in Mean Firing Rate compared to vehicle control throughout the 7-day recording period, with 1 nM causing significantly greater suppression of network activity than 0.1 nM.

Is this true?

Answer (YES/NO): NO